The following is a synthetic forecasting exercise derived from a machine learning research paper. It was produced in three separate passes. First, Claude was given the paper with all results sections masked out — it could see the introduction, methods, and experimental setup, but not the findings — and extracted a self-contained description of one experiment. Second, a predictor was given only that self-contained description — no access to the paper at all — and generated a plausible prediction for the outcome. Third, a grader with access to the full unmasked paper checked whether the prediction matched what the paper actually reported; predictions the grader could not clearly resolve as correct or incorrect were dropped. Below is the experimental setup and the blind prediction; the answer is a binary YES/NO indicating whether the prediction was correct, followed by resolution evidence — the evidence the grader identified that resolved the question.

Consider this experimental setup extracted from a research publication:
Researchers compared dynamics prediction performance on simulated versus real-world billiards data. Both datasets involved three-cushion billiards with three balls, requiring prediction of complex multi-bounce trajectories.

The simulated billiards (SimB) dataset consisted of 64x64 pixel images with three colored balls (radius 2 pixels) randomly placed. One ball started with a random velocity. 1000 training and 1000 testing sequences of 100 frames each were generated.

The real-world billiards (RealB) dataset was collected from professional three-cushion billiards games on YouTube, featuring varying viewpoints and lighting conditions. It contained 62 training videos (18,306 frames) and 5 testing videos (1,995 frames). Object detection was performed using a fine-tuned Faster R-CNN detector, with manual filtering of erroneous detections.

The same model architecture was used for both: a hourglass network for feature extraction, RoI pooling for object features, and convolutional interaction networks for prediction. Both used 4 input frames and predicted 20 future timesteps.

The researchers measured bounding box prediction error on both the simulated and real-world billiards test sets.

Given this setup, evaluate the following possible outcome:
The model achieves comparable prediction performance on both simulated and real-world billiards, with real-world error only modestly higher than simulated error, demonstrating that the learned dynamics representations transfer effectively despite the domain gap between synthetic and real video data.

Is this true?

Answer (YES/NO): NO